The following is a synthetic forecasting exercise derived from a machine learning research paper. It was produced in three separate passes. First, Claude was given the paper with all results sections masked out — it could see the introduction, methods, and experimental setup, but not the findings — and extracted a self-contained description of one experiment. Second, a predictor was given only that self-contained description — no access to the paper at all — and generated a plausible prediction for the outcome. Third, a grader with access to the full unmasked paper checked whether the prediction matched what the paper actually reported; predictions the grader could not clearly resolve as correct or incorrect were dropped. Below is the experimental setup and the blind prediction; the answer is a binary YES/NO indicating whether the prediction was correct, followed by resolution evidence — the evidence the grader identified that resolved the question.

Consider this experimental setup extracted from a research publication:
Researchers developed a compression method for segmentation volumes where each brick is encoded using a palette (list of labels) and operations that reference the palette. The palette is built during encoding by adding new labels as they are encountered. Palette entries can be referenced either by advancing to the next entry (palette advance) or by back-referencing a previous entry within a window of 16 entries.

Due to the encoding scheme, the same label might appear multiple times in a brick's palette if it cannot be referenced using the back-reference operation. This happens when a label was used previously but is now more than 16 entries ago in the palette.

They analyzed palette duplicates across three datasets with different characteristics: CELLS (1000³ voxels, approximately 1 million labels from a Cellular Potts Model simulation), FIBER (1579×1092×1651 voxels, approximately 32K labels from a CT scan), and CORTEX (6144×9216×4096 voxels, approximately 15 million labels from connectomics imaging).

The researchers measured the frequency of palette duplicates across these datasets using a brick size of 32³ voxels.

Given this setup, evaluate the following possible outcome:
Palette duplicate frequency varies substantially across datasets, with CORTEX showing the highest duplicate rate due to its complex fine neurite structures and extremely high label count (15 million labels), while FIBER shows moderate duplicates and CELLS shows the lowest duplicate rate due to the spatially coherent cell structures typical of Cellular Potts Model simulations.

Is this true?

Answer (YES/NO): NO